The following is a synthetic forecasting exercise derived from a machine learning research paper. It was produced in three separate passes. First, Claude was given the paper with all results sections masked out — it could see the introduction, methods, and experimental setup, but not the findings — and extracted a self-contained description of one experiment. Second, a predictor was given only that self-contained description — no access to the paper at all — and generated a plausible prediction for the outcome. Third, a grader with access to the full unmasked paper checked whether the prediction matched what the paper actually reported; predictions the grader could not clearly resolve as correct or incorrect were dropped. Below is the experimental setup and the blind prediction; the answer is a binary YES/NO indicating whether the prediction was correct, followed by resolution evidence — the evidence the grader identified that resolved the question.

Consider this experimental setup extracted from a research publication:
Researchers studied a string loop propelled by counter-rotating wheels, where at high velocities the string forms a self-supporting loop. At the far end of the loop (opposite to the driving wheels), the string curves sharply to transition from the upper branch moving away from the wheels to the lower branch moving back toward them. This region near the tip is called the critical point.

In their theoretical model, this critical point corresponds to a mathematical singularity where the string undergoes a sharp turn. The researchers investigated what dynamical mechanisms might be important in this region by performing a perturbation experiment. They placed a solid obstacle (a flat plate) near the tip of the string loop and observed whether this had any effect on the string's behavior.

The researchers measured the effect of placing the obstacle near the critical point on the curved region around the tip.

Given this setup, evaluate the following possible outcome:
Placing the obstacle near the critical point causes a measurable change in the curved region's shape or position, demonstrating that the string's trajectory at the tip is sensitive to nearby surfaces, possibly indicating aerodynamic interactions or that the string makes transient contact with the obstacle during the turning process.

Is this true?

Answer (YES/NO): YES